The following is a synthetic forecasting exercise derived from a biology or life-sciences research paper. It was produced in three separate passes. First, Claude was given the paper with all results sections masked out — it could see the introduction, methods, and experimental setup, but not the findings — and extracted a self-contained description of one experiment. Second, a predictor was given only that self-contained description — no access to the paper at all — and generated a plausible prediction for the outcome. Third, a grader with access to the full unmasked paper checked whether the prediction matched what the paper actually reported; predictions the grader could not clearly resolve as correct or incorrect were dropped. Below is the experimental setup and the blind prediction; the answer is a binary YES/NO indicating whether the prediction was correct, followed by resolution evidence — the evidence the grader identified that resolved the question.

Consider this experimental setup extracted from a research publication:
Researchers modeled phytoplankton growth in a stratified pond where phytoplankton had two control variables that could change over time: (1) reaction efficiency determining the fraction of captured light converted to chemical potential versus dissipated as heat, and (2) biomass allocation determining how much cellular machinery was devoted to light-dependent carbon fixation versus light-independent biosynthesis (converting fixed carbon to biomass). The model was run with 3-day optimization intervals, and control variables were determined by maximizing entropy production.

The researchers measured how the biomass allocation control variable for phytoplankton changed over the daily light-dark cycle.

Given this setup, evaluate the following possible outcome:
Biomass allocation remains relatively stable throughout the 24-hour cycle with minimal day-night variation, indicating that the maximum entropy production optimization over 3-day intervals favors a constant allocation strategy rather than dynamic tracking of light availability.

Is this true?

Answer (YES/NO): NO